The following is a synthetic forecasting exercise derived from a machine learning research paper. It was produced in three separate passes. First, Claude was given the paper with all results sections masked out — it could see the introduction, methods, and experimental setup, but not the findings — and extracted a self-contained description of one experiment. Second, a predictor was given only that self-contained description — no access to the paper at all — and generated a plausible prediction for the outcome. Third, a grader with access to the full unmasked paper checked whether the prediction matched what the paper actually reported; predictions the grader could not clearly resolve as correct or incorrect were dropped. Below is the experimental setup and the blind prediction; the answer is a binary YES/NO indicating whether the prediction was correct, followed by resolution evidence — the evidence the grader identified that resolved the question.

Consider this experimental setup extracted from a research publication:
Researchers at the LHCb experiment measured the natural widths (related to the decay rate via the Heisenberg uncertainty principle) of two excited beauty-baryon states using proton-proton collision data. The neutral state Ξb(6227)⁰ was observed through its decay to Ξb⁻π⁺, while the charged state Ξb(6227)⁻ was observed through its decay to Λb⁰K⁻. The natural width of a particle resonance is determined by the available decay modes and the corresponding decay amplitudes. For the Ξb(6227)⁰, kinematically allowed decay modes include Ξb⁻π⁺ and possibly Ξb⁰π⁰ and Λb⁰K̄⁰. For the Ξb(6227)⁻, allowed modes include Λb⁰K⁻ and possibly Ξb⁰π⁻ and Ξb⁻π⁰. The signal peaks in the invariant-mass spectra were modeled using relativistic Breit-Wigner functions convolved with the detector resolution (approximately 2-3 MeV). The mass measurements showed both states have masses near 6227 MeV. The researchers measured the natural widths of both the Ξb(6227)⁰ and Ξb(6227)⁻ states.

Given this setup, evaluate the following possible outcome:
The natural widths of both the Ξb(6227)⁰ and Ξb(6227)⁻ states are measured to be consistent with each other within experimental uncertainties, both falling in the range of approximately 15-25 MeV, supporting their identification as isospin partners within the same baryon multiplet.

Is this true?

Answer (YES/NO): YES